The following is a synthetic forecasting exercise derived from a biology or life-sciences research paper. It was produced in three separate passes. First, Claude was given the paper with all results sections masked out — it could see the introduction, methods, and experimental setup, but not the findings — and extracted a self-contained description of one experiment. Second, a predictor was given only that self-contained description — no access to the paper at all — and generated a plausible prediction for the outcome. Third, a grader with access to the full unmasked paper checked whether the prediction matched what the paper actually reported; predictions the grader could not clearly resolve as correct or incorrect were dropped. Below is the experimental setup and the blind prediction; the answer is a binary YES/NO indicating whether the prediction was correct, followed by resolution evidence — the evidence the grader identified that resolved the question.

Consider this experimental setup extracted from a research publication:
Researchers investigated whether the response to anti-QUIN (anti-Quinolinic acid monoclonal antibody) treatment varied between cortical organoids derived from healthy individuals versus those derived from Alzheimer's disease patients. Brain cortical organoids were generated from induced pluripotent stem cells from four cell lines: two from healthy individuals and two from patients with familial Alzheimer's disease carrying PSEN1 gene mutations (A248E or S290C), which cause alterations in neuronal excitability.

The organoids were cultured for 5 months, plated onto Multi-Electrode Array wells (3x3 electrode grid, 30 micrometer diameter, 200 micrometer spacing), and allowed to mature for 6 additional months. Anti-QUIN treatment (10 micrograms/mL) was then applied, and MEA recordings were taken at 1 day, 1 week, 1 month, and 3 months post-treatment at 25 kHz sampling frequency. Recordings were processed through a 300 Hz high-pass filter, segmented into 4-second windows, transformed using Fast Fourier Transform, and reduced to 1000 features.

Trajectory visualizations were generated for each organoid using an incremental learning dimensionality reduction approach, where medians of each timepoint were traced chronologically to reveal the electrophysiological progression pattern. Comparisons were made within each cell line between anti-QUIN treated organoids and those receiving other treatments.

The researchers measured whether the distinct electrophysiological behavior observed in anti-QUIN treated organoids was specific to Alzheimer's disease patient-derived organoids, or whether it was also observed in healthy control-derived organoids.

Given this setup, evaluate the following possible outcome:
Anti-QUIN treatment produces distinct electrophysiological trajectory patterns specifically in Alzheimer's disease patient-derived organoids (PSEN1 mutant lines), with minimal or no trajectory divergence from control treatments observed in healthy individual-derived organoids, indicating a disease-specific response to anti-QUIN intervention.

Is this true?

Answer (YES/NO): NO